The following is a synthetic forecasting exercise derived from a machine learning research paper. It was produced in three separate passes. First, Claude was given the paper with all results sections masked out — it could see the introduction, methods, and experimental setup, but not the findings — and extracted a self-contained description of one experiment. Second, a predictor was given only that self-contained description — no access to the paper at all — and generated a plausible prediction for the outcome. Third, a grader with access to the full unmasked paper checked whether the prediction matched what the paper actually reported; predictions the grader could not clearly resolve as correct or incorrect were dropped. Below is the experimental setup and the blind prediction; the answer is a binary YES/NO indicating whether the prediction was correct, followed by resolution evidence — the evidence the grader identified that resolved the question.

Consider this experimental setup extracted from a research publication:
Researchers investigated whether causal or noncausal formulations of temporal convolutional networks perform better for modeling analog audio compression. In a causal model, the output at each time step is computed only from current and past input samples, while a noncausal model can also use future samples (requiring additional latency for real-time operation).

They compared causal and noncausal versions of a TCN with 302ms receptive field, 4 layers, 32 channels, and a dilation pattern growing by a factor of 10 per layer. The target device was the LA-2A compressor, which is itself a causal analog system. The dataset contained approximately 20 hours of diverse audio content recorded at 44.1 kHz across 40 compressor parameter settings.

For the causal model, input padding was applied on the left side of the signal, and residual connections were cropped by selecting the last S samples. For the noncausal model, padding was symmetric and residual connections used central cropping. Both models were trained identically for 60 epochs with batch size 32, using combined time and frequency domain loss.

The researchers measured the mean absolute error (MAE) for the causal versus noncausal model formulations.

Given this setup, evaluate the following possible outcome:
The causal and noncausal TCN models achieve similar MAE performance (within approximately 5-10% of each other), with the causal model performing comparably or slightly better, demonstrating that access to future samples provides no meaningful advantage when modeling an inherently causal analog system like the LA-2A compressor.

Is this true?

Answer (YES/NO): NO